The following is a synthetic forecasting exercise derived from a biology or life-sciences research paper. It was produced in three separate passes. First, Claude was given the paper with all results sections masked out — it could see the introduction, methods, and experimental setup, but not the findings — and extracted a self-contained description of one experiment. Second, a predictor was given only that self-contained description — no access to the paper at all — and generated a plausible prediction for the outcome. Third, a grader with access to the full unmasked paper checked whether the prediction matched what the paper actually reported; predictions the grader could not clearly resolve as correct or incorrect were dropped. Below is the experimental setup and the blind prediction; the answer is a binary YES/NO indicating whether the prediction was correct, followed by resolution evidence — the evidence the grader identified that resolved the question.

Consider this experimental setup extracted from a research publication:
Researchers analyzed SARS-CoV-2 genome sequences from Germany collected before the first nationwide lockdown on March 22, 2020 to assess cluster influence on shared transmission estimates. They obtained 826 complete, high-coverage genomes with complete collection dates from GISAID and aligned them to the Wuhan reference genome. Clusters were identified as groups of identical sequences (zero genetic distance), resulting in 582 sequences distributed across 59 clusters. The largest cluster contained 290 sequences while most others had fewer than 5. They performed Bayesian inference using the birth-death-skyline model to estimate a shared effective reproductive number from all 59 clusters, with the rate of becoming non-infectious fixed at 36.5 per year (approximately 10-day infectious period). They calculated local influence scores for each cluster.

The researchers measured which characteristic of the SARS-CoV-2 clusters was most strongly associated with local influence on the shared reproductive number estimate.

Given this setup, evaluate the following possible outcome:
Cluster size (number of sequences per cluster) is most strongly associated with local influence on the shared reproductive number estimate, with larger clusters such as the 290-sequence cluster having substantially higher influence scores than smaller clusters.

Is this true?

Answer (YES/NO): YES